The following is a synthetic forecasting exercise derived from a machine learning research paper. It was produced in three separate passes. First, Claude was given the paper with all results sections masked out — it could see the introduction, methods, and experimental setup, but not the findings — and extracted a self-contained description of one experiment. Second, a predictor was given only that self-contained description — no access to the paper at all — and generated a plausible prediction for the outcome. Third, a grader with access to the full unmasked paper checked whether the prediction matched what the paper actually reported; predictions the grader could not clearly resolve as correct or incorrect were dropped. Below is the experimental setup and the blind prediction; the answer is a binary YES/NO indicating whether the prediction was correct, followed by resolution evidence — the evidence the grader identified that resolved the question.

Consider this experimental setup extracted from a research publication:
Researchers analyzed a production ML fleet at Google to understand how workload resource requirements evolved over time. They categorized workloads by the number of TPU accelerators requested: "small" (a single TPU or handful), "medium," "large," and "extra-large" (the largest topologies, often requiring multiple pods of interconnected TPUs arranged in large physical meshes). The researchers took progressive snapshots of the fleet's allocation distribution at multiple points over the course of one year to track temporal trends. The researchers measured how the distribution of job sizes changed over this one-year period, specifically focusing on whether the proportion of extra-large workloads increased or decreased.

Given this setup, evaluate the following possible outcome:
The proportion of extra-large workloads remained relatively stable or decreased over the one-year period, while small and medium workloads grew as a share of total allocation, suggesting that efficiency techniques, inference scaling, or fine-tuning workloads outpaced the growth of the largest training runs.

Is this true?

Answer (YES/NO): NO